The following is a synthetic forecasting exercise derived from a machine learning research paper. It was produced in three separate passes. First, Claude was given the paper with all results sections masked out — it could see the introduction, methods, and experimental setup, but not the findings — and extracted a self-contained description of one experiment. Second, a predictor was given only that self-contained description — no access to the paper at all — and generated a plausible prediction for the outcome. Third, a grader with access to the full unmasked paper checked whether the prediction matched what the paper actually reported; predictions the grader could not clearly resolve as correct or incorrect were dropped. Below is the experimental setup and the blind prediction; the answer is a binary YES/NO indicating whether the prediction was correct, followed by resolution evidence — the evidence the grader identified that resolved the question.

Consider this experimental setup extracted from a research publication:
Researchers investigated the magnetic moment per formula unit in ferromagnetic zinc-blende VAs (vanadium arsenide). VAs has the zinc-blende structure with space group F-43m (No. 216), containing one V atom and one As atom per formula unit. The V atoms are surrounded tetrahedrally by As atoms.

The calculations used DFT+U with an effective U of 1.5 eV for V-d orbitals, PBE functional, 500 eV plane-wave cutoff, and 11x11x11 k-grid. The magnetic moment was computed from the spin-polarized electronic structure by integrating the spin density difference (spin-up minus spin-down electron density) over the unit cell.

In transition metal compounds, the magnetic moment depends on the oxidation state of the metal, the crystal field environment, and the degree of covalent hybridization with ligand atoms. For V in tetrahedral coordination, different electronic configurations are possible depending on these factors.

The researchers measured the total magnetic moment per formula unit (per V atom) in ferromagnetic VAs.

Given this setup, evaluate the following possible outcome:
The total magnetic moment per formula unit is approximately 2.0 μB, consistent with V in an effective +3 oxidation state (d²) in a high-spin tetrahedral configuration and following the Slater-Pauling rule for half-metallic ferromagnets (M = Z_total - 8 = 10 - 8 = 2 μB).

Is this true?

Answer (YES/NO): YES